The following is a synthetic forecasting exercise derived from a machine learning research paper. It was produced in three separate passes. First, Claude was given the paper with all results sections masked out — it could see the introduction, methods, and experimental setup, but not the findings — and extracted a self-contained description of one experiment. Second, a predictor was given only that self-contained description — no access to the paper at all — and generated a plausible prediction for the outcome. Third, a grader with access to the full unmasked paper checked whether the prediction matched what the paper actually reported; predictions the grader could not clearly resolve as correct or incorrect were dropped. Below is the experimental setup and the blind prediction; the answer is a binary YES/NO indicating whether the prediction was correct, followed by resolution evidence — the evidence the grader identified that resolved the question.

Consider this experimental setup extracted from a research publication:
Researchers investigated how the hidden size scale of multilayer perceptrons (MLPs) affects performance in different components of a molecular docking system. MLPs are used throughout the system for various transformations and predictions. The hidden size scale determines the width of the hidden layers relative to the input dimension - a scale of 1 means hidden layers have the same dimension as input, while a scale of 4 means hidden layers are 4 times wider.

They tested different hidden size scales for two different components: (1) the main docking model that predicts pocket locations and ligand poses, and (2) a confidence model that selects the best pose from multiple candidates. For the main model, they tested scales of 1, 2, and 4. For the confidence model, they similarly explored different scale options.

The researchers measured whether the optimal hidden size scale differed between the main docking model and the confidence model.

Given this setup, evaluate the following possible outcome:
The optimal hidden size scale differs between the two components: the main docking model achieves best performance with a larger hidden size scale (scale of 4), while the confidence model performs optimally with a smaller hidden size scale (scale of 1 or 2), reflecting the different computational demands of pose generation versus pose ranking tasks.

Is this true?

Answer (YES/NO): NO